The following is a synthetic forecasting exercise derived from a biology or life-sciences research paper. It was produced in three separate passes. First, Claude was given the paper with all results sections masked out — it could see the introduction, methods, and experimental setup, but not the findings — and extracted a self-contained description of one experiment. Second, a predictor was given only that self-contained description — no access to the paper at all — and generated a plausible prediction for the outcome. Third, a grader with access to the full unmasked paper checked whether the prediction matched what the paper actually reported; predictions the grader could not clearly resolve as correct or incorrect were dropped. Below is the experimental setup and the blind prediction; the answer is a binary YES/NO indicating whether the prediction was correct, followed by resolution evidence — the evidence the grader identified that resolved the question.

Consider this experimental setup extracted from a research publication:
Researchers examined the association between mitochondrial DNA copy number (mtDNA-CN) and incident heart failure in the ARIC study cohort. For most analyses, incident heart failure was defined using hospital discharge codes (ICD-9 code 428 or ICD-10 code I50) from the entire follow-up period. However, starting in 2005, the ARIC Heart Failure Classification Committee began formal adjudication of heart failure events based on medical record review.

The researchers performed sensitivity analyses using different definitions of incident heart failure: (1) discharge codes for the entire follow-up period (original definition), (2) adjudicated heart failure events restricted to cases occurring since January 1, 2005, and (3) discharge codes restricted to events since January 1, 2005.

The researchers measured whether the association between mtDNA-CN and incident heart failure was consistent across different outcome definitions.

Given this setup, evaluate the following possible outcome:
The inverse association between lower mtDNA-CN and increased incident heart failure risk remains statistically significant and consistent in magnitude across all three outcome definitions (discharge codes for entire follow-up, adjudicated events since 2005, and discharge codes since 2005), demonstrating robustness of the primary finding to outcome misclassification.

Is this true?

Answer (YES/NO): YES